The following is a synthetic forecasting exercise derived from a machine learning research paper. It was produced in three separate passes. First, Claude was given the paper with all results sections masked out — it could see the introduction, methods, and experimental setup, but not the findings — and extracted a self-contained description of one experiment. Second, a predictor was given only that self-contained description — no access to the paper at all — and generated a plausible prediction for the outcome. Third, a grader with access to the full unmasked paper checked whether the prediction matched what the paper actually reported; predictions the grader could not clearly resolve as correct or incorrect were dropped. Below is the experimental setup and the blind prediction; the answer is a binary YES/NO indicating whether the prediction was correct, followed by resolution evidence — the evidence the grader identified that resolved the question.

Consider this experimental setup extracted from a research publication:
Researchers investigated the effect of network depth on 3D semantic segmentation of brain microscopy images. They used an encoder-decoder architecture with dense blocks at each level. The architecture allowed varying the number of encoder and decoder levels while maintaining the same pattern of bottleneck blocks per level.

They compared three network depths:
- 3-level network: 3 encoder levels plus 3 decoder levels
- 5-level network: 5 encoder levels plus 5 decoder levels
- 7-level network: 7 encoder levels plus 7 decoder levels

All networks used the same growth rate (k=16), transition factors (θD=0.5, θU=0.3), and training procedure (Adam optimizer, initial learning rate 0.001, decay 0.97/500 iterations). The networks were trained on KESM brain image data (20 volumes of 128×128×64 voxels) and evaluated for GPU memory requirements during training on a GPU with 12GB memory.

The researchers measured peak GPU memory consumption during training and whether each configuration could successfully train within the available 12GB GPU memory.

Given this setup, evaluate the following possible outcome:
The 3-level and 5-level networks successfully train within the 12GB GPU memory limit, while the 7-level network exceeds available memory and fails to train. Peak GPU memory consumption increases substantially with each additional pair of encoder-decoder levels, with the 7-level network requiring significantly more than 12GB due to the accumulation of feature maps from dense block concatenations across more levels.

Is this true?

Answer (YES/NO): YES